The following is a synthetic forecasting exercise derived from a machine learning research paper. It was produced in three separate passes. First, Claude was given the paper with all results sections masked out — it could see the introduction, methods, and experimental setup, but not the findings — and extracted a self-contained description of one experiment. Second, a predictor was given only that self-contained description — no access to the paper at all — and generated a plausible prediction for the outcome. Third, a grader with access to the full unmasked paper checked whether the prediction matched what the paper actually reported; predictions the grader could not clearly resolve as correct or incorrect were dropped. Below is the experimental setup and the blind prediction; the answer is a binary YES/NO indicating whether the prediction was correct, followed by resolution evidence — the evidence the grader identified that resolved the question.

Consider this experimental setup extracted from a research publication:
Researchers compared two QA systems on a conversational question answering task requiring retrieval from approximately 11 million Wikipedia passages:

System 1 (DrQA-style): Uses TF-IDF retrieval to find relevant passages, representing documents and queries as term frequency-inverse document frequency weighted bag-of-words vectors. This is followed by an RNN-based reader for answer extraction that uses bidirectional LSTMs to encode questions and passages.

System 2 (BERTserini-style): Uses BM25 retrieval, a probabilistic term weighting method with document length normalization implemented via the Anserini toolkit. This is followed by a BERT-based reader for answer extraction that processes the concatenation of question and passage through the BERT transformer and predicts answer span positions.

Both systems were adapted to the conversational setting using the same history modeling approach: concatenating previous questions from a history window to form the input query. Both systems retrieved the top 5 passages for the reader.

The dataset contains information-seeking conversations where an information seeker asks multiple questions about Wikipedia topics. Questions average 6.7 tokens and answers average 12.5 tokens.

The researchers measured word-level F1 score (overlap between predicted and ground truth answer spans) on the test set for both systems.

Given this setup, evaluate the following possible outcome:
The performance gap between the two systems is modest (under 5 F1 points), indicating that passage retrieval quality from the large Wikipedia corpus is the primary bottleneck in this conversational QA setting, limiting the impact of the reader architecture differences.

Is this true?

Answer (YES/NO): NO